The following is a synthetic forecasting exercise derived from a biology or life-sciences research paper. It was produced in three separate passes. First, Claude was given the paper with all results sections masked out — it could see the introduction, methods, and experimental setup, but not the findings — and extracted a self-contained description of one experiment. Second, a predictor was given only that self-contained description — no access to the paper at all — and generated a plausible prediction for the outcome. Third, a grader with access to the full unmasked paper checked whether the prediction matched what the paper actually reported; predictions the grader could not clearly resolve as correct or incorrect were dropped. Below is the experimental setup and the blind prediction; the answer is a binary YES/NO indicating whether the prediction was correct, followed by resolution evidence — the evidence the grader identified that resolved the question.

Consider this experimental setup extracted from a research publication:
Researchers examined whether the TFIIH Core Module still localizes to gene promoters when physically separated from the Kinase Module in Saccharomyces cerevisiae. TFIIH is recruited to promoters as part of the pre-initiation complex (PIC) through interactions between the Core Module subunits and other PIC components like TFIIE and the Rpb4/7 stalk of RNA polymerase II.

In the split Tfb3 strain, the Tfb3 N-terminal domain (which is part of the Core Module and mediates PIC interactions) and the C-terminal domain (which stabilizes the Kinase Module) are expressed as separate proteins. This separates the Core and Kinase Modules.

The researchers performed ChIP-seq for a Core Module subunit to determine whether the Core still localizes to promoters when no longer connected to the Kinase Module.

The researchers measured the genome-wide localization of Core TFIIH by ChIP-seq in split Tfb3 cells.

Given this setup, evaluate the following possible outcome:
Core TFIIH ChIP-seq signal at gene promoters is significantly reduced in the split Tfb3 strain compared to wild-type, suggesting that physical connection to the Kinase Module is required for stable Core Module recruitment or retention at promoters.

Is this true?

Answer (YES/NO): NO